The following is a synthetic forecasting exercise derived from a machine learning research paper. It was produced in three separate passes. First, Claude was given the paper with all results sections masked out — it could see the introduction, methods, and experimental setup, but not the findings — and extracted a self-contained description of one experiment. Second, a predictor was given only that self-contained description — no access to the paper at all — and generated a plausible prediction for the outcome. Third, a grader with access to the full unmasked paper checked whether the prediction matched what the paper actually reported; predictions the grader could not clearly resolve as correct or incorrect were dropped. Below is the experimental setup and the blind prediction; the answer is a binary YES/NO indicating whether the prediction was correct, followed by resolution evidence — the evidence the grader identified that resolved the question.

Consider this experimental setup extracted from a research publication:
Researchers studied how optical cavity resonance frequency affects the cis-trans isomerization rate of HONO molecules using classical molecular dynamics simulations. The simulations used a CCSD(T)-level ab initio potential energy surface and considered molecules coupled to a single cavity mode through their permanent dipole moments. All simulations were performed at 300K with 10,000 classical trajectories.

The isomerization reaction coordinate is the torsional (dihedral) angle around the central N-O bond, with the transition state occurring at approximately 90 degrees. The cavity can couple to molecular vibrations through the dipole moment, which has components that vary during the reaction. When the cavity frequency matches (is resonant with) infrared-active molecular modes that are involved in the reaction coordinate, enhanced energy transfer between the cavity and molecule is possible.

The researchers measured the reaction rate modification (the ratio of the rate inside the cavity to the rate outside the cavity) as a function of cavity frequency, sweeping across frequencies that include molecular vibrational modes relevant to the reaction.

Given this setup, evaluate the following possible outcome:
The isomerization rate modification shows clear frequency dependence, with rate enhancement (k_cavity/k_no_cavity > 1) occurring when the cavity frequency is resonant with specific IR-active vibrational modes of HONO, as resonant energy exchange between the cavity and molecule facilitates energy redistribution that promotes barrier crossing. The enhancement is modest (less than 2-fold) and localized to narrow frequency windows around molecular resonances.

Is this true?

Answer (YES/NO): YES